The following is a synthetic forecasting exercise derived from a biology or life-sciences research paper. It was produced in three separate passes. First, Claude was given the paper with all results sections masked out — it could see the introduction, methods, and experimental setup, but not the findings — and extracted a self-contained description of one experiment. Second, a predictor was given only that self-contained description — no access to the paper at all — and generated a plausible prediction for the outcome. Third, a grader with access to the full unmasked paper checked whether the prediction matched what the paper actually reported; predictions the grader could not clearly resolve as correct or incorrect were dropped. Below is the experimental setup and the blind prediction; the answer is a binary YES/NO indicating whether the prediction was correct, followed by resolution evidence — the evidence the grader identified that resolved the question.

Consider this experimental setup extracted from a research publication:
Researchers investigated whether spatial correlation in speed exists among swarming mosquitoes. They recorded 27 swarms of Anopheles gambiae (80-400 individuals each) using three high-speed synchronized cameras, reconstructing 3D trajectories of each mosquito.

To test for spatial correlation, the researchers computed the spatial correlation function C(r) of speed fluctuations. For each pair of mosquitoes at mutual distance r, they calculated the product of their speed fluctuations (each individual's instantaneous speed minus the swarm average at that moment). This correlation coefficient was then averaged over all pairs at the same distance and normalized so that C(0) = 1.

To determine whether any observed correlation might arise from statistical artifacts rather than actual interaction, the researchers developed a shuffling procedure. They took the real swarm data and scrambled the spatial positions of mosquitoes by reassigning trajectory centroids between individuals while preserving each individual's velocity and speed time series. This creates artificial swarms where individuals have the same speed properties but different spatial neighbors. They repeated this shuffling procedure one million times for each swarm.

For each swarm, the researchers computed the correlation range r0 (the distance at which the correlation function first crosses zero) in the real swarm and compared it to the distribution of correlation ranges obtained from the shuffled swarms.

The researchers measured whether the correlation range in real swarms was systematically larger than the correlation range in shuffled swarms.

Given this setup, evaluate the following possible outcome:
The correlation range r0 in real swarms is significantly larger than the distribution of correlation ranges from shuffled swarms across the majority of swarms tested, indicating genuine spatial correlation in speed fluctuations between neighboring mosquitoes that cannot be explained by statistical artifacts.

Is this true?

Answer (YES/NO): YES